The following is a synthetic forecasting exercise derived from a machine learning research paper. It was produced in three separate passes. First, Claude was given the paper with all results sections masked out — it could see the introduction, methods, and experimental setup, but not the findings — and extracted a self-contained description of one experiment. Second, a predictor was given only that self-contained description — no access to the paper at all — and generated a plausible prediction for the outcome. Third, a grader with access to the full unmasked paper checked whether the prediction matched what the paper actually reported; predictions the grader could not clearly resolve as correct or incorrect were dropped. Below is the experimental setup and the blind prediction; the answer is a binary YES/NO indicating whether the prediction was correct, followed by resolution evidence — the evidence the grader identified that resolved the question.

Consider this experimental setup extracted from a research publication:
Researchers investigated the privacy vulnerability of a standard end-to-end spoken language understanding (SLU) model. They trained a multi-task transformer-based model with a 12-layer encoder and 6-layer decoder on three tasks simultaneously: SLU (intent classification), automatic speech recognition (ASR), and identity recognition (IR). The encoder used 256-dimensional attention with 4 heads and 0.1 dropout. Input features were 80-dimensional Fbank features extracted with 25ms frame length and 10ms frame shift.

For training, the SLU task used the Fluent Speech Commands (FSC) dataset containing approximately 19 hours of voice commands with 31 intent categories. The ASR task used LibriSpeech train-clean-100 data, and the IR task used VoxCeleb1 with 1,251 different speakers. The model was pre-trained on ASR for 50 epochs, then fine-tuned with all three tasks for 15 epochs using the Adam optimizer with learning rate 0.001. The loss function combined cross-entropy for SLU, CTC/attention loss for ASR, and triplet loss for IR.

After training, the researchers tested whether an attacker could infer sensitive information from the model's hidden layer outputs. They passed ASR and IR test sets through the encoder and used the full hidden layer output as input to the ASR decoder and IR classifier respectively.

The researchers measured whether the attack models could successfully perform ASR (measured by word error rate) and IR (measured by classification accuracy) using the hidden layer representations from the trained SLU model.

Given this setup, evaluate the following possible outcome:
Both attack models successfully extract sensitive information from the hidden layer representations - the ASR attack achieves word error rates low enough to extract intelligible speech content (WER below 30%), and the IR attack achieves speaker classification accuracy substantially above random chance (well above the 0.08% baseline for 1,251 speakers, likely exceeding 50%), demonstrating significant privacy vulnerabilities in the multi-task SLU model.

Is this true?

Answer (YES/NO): YES